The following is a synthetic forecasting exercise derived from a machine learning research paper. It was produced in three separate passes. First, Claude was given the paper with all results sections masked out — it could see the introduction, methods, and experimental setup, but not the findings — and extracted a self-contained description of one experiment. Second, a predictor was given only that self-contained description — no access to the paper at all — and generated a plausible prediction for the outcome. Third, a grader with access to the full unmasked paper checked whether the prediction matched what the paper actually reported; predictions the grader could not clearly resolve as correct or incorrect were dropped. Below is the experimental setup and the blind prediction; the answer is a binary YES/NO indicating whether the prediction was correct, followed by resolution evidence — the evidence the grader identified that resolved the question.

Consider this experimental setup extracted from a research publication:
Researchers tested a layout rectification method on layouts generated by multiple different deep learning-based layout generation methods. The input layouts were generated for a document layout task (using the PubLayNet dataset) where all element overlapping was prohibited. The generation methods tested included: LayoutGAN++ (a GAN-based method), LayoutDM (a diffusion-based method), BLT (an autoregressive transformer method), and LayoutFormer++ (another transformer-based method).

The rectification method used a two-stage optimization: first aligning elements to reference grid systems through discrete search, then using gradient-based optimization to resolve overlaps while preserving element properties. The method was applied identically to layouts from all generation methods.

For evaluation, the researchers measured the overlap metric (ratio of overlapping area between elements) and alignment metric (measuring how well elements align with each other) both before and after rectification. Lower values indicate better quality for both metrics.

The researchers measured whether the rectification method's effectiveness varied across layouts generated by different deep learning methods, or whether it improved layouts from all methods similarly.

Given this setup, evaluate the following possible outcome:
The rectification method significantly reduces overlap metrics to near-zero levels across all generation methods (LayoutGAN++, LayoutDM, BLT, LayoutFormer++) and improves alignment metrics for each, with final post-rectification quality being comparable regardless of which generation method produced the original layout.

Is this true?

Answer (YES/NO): NO